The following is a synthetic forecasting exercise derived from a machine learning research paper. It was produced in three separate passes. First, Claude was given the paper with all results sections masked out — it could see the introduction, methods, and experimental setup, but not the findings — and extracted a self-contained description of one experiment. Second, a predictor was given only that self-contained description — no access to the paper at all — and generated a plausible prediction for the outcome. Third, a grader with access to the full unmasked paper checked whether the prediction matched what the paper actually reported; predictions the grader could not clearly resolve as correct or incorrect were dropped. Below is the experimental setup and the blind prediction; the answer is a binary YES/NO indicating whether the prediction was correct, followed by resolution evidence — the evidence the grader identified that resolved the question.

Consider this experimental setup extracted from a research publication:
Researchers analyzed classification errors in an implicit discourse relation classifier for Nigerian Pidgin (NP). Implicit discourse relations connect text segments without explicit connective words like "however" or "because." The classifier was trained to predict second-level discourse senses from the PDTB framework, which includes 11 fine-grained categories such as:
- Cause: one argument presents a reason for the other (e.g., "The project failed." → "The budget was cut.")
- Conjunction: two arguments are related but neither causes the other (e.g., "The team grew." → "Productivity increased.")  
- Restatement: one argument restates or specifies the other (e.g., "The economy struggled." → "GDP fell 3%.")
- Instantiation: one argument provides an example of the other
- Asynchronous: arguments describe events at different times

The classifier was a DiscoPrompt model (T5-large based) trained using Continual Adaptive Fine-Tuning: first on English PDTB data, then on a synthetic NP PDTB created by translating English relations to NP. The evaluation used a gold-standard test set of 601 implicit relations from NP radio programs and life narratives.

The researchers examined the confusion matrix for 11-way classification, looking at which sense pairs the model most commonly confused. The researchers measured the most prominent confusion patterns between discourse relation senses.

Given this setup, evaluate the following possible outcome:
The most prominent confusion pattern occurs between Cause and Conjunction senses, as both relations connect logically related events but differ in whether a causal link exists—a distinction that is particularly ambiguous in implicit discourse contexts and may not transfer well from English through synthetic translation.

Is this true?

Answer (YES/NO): NO